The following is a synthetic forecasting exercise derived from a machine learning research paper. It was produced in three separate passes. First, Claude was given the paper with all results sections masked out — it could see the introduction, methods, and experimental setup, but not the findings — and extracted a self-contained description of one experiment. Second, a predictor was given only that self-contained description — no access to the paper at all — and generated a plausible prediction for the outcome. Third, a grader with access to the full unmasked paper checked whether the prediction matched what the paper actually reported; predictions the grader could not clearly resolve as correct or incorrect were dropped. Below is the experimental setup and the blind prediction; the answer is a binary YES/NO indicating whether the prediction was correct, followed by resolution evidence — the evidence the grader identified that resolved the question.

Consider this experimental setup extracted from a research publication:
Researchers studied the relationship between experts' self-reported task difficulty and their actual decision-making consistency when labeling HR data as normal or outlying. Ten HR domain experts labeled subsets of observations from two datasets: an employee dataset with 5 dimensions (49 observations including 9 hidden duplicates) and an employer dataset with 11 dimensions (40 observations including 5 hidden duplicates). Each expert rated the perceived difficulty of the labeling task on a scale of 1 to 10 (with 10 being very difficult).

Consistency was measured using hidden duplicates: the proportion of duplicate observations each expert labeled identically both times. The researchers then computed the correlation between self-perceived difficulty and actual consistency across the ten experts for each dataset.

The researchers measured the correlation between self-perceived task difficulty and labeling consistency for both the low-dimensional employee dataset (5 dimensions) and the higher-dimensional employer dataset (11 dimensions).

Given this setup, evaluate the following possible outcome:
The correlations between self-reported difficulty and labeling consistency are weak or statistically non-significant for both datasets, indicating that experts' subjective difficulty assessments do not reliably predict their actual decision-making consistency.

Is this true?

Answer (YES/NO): NO